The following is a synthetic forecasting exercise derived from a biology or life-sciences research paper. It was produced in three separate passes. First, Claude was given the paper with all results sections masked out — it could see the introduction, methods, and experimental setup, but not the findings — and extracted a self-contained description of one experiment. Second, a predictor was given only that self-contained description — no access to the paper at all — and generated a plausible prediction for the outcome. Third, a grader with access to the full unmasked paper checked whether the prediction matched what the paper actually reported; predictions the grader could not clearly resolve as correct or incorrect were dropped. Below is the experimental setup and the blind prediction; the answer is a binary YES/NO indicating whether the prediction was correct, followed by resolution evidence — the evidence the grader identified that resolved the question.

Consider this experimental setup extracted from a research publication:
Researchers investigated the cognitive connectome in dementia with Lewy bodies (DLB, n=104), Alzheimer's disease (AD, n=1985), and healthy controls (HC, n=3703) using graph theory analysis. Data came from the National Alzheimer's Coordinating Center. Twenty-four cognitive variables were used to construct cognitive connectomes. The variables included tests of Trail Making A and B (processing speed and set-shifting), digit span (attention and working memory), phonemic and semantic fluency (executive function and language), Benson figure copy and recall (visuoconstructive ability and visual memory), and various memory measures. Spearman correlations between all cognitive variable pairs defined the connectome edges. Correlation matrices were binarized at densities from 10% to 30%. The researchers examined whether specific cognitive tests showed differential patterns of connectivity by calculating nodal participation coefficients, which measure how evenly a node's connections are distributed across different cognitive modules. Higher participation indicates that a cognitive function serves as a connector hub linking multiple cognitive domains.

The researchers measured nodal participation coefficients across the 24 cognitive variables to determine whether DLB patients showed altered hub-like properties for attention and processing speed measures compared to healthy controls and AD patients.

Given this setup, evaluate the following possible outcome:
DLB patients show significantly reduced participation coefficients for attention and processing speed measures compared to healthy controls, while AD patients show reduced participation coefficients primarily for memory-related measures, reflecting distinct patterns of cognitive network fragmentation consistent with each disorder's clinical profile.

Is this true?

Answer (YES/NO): NO